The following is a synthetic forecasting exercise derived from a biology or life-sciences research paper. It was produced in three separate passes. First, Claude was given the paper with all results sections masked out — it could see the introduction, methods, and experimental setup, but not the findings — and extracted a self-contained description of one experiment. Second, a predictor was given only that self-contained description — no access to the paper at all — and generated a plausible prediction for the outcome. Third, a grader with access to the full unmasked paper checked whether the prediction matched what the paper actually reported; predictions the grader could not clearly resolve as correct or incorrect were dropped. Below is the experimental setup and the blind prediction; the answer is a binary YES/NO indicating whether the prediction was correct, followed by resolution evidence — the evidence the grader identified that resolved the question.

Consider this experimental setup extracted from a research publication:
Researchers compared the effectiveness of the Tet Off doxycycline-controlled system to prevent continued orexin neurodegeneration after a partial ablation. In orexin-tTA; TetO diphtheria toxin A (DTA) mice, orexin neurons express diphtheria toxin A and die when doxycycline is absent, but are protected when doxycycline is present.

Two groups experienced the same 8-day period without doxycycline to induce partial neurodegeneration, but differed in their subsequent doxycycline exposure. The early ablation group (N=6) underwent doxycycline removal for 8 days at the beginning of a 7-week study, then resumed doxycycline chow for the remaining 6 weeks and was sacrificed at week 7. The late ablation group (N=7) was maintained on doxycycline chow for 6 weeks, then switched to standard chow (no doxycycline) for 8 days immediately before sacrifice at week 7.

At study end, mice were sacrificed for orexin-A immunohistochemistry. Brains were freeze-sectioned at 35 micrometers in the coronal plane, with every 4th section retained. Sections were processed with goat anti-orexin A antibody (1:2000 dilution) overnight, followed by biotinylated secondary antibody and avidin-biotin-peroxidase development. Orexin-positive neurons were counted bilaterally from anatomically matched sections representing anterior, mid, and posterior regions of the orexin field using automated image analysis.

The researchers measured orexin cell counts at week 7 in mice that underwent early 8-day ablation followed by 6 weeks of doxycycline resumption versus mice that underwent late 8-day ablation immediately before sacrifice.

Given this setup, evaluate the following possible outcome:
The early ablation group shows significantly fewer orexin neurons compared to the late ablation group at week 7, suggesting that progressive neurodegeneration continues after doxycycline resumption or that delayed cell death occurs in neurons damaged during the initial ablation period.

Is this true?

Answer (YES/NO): YES